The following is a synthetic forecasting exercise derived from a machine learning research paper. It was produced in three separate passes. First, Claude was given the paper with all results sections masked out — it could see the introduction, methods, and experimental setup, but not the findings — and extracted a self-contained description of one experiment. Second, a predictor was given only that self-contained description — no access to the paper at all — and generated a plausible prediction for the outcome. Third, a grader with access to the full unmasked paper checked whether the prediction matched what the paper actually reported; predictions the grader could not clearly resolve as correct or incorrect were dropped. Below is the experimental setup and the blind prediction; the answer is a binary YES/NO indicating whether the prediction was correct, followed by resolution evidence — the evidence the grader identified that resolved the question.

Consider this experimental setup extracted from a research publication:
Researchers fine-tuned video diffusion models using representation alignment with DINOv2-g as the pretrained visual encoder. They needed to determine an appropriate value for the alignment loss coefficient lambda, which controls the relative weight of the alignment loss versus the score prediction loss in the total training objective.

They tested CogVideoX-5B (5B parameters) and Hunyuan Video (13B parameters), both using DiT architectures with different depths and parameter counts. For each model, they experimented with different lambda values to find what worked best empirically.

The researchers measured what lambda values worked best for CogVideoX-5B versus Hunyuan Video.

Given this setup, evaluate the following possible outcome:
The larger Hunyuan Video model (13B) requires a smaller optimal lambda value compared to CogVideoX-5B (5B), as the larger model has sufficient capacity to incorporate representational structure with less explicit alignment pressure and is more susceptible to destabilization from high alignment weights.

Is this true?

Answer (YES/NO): NO